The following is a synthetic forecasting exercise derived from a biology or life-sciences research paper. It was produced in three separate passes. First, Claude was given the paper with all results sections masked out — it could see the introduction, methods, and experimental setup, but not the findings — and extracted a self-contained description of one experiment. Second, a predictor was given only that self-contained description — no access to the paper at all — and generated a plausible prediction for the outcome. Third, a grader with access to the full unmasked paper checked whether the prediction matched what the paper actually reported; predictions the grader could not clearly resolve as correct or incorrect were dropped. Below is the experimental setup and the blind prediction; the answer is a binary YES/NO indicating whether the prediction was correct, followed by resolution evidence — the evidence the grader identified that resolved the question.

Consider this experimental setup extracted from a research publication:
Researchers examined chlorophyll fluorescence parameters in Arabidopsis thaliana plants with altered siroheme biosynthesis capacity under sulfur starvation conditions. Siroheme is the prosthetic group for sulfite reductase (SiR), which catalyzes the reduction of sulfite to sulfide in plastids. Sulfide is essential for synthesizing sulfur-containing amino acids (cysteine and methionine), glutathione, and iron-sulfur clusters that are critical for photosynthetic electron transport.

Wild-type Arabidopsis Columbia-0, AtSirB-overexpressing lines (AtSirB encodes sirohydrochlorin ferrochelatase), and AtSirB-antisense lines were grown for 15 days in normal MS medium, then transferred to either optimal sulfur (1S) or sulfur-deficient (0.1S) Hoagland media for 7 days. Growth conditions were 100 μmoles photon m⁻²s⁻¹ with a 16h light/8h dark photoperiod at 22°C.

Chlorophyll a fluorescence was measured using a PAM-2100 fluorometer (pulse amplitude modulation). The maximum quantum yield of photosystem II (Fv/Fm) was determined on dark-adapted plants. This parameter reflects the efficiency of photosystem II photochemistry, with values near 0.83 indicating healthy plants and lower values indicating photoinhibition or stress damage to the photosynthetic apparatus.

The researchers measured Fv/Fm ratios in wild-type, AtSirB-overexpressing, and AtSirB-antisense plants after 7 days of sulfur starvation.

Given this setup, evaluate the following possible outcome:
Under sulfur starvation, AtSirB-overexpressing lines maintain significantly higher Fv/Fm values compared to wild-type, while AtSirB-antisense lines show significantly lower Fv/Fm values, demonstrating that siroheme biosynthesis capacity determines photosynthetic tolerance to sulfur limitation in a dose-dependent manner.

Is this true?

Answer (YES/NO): YES